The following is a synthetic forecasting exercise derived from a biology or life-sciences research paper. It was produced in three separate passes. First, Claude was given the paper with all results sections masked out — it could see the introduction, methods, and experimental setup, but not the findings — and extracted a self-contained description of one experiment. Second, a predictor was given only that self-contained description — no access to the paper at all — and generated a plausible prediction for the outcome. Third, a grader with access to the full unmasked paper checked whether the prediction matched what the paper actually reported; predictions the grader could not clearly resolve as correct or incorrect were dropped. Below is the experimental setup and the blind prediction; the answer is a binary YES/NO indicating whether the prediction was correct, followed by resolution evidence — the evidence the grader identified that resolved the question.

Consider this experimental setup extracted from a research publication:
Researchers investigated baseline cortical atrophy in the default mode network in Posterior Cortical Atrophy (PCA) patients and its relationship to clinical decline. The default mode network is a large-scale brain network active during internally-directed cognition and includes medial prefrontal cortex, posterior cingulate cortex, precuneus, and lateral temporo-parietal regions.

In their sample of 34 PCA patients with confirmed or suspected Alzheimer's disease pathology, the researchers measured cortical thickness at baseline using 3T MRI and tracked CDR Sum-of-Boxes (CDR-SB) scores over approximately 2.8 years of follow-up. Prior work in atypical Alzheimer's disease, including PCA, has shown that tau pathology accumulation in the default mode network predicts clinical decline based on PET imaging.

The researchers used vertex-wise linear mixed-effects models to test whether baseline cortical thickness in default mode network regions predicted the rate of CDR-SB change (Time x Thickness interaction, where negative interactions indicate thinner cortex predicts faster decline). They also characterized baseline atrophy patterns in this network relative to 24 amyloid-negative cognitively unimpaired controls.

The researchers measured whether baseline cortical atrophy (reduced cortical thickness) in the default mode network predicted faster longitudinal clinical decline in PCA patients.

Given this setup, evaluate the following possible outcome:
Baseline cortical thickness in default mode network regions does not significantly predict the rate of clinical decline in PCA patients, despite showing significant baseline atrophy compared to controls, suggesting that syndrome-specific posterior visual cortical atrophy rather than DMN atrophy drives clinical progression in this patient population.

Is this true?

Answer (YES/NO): NO